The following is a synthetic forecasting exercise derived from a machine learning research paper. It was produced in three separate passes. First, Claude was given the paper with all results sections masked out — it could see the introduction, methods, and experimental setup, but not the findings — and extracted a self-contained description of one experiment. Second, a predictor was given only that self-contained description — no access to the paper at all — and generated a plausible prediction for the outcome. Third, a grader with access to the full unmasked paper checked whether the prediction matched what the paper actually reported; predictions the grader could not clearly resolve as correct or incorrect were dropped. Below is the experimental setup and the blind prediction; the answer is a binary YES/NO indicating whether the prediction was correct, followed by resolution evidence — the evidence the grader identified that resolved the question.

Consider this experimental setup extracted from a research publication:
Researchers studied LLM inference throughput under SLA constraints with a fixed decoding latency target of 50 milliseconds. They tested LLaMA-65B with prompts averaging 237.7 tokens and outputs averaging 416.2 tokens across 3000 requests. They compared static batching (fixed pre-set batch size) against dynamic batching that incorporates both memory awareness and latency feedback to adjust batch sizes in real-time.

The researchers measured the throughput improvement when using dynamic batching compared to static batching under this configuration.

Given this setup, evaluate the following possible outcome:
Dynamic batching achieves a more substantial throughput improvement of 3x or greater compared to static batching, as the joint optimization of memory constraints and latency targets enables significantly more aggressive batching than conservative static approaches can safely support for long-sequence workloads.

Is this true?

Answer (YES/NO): NO